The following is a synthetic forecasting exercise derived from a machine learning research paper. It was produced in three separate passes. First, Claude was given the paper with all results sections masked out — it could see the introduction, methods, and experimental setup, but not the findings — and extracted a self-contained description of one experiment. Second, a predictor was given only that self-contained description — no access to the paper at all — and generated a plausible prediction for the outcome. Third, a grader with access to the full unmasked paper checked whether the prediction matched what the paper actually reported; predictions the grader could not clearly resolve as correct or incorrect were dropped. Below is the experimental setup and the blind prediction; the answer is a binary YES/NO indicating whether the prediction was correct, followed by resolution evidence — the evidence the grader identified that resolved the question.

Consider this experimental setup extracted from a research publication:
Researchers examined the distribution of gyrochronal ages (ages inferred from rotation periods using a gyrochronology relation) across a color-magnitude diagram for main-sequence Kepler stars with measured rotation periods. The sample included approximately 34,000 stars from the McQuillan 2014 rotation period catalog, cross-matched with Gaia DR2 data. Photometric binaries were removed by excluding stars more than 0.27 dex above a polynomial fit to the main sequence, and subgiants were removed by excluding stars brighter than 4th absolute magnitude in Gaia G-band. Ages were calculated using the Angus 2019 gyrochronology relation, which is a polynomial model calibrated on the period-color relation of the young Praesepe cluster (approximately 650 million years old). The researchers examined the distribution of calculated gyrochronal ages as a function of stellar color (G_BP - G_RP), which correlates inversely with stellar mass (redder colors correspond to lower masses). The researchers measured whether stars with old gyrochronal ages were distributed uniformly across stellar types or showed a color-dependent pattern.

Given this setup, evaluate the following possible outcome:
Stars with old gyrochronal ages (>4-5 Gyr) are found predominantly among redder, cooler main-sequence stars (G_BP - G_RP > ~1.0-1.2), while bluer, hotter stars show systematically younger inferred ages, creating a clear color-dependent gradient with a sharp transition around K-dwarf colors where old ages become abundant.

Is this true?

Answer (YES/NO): NO